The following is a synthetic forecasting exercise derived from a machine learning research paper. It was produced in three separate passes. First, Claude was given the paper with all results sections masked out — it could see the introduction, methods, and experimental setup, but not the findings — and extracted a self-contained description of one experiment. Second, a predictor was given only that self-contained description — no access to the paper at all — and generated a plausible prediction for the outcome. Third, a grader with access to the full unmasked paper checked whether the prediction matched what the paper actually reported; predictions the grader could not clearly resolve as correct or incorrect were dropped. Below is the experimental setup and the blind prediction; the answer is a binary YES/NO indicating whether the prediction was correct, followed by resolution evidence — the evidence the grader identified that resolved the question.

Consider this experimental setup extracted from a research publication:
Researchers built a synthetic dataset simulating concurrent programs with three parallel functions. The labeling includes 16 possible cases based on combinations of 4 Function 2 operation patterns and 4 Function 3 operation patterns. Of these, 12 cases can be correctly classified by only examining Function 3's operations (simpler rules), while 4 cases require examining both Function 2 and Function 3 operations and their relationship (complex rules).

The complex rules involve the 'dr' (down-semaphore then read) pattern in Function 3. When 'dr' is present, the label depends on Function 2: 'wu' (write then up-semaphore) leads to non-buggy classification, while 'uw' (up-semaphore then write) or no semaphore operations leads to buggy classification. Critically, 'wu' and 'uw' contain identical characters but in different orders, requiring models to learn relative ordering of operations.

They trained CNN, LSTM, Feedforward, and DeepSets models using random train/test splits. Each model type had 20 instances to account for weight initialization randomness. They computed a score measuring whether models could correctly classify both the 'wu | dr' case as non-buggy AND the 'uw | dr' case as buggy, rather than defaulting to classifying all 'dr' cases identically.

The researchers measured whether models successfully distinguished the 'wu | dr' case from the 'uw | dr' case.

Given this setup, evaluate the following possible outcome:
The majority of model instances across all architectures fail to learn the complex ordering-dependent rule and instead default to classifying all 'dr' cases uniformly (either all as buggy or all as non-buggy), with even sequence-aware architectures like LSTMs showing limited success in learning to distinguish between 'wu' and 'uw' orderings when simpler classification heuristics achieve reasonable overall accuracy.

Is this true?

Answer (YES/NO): NO